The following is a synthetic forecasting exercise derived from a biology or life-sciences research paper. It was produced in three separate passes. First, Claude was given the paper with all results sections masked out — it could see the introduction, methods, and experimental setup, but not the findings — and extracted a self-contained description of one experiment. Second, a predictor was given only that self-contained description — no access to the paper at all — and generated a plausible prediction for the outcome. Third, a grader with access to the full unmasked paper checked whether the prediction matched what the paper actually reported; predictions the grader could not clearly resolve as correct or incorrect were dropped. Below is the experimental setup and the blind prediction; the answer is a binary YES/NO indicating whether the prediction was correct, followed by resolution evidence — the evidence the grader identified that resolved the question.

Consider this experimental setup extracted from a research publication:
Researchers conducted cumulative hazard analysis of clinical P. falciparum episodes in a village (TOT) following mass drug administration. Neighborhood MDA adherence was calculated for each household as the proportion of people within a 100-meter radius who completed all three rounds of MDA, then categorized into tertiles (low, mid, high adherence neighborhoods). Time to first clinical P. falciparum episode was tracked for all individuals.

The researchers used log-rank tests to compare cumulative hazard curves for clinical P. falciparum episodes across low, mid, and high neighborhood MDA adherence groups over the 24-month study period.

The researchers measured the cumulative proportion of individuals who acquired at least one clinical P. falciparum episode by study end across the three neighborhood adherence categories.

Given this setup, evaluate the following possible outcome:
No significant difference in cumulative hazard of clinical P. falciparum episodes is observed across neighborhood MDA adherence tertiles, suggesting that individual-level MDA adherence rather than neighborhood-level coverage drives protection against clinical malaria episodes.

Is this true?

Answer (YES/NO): NO